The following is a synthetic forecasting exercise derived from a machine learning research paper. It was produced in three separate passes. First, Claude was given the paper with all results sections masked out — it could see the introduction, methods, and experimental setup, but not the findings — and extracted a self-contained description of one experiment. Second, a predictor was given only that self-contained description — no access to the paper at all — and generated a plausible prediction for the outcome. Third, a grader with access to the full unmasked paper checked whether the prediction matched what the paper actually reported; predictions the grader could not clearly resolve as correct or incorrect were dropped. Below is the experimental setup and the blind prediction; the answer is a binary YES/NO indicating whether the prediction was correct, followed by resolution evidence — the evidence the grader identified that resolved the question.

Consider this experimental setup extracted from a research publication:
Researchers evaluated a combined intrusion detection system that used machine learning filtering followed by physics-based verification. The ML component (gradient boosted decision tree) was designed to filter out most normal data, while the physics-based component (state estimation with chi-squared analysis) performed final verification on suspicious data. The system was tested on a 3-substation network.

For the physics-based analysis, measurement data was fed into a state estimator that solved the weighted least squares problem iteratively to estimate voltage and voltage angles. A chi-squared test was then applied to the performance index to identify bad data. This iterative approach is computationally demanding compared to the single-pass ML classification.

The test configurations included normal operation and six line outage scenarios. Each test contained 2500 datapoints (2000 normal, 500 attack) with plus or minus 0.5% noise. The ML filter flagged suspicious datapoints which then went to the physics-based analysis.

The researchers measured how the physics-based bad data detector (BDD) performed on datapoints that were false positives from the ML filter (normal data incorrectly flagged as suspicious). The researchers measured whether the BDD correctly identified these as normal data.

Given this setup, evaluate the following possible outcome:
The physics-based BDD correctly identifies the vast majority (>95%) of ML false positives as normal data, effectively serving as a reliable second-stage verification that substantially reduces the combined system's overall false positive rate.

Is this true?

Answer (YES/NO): YES